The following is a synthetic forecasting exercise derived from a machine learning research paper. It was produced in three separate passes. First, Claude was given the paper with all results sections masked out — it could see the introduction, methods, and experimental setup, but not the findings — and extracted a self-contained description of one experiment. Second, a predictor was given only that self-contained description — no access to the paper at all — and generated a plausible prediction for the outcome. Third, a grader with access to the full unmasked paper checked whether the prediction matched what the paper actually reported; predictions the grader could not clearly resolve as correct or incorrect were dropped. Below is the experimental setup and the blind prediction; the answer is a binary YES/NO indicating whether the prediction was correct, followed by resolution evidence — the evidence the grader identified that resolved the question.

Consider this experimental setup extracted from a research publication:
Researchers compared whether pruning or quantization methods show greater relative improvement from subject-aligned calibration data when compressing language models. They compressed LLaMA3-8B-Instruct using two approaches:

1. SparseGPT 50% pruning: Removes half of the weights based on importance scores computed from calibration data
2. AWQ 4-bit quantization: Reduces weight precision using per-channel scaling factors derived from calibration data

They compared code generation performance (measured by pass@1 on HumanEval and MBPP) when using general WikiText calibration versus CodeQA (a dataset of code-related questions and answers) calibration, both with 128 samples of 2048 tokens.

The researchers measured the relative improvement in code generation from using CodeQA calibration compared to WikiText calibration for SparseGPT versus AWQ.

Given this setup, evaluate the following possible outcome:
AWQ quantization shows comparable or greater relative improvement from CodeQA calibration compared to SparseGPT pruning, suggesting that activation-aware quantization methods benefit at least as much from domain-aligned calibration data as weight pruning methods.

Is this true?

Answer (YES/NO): NO